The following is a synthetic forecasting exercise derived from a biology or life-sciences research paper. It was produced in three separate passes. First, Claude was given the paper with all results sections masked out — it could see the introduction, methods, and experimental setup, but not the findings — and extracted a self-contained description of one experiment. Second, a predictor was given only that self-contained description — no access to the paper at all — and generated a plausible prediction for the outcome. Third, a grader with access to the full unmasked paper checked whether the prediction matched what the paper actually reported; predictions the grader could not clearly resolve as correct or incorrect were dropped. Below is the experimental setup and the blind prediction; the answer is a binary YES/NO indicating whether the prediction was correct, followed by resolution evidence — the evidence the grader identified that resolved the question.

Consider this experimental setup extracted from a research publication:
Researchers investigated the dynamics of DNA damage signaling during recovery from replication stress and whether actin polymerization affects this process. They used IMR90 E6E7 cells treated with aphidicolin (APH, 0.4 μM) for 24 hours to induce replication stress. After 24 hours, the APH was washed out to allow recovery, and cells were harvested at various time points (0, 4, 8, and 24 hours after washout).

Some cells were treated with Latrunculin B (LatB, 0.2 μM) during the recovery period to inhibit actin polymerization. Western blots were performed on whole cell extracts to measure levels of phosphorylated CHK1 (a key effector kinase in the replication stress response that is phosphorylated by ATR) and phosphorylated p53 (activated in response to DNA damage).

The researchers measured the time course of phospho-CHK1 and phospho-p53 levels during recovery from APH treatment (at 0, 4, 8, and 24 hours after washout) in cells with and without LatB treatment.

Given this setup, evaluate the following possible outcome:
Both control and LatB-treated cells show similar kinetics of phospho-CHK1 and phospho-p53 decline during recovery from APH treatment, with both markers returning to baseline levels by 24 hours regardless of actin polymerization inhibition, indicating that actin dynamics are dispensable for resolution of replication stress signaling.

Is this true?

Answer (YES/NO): NO